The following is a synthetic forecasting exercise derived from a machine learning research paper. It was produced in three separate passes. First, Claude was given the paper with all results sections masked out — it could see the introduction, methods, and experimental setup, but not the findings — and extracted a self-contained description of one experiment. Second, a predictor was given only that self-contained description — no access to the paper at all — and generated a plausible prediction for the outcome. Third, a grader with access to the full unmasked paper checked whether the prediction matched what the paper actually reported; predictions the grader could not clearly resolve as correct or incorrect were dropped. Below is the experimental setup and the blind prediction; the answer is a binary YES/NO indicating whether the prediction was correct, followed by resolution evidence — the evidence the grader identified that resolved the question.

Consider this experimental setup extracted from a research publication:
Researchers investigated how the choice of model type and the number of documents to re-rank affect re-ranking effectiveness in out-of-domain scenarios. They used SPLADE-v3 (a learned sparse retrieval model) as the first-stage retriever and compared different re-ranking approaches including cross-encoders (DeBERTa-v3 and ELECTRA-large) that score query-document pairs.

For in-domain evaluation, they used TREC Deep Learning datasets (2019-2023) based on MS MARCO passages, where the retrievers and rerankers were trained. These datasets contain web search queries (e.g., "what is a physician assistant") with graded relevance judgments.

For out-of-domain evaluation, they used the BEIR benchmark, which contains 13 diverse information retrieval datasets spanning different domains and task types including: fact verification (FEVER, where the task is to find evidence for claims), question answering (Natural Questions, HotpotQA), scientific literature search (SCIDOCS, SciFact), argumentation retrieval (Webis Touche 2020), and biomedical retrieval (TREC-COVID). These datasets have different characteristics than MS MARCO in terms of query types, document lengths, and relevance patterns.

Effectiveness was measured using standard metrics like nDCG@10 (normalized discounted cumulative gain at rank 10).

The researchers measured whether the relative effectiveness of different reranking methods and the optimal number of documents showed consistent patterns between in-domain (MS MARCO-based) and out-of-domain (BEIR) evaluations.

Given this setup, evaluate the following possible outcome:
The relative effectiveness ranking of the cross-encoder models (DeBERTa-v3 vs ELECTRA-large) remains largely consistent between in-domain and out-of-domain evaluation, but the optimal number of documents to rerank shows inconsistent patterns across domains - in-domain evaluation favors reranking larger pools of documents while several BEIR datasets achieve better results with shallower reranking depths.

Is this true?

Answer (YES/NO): NO